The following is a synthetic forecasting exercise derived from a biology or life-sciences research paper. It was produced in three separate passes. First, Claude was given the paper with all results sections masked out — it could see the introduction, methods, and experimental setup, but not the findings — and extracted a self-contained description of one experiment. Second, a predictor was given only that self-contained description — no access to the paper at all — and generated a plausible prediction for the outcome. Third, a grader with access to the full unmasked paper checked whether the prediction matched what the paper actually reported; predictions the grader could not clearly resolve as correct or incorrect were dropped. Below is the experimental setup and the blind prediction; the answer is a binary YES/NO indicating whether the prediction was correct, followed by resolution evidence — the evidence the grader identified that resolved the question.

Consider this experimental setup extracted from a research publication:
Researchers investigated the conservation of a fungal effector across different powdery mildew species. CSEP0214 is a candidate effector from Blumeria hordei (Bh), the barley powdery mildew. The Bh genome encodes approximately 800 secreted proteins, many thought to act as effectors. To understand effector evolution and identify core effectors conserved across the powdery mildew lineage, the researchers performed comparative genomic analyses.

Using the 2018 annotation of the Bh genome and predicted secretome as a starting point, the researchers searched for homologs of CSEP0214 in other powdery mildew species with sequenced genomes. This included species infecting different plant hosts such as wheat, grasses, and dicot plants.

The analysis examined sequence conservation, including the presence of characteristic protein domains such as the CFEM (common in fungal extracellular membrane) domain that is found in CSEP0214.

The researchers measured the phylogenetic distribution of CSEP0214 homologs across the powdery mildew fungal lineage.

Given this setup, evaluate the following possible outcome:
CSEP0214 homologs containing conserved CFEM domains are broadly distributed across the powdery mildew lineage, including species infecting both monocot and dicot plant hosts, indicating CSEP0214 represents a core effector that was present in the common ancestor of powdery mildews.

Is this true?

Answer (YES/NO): YES